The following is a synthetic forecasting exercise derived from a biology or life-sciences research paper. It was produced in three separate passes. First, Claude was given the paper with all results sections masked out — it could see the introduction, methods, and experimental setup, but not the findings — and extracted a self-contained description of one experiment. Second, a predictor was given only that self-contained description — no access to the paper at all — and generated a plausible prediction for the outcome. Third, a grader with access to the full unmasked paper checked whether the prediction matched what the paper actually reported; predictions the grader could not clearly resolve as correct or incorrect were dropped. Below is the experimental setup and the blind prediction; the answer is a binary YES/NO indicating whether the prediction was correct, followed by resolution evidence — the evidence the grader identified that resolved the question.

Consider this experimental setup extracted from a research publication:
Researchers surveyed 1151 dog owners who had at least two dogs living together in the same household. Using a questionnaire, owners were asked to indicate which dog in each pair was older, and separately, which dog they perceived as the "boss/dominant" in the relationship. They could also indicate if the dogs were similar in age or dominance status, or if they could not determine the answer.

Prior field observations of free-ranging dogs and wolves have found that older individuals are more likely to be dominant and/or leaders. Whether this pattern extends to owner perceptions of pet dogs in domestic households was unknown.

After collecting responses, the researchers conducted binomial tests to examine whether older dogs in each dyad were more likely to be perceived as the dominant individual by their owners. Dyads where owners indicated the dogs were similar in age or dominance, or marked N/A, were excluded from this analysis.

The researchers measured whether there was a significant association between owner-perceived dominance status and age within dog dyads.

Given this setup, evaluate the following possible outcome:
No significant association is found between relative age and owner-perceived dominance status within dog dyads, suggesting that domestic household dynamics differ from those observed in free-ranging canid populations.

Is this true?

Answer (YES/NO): NO